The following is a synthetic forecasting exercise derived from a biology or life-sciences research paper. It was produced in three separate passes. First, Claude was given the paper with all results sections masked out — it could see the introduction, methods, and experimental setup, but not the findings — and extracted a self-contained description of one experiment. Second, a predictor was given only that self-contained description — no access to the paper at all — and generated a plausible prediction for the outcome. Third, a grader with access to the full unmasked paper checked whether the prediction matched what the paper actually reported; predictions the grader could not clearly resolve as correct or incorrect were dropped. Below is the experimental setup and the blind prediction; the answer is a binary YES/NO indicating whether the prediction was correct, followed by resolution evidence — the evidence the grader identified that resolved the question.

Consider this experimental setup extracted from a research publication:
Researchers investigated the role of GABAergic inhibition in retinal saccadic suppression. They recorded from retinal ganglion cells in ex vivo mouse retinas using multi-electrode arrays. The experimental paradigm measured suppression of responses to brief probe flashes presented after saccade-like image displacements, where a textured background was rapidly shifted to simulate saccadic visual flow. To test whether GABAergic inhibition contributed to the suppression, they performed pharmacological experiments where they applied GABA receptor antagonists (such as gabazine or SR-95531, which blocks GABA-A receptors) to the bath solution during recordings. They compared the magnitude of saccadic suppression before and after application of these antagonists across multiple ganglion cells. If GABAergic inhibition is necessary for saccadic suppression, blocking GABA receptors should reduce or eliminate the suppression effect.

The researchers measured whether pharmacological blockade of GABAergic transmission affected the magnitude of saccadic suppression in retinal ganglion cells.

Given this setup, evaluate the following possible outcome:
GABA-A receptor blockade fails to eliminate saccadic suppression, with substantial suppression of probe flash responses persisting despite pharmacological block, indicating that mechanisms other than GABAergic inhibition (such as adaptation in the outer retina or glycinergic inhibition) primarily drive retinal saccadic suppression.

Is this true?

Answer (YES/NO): NO